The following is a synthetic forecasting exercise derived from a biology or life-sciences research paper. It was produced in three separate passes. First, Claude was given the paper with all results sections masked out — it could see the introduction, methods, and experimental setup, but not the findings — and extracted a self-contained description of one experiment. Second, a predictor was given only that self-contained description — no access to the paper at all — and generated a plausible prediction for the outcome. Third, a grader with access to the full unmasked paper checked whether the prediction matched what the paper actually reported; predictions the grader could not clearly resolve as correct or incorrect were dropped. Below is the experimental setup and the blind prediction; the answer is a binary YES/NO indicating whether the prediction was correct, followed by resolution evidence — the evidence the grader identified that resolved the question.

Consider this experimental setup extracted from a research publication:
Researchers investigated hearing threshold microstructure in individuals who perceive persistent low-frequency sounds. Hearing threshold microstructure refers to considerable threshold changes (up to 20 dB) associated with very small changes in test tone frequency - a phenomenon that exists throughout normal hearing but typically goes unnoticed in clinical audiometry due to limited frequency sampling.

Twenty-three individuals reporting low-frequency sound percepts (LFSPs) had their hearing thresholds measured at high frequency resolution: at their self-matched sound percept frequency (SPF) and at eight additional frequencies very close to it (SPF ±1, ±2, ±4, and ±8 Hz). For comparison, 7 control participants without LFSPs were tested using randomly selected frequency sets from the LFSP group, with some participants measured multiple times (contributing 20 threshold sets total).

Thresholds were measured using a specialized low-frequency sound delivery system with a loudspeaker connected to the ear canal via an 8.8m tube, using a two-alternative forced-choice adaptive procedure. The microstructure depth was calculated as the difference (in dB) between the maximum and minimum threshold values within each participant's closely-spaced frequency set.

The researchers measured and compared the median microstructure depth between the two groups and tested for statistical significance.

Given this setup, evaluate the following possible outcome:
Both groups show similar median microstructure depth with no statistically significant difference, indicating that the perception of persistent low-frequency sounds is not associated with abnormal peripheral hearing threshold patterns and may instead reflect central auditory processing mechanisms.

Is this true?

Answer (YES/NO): YES